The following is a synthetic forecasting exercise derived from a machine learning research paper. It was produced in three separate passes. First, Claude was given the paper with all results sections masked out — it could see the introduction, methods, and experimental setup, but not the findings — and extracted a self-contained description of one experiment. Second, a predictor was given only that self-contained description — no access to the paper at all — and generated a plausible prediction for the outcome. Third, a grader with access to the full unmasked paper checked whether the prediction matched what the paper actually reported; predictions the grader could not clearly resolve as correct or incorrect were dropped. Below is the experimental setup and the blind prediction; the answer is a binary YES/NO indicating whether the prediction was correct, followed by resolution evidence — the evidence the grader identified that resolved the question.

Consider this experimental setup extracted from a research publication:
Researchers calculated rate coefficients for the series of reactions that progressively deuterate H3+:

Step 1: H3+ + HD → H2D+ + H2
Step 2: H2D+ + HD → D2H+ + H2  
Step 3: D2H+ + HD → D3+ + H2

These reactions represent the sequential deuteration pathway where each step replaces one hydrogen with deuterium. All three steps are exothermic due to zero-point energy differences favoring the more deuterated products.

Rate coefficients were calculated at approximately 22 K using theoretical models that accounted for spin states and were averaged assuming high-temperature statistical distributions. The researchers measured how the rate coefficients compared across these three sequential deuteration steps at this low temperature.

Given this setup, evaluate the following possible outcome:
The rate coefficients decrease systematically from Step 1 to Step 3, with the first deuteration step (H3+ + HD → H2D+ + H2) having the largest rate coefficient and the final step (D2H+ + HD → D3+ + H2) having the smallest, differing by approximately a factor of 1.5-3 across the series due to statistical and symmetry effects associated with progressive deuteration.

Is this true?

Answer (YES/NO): YES